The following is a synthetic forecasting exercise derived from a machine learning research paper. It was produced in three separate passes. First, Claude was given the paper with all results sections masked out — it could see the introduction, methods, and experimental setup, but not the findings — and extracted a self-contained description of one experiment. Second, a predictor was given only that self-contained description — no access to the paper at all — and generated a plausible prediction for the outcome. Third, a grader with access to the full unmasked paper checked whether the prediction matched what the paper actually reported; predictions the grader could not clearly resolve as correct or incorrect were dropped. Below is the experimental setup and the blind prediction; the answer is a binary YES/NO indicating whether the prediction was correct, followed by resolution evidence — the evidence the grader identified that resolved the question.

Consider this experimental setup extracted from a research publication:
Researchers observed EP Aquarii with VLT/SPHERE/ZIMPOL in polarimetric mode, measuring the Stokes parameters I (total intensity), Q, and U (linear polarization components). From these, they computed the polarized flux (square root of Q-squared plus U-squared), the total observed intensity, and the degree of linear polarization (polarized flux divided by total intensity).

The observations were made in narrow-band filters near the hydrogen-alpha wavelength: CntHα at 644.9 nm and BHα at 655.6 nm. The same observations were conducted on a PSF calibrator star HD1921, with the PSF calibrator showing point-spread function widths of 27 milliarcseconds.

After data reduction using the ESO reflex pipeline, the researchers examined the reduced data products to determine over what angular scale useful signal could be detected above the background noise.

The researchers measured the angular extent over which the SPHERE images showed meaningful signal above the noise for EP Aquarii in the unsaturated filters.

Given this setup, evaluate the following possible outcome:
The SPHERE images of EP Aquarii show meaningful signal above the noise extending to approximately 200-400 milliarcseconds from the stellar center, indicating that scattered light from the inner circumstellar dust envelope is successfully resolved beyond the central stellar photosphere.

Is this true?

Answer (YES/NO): NO